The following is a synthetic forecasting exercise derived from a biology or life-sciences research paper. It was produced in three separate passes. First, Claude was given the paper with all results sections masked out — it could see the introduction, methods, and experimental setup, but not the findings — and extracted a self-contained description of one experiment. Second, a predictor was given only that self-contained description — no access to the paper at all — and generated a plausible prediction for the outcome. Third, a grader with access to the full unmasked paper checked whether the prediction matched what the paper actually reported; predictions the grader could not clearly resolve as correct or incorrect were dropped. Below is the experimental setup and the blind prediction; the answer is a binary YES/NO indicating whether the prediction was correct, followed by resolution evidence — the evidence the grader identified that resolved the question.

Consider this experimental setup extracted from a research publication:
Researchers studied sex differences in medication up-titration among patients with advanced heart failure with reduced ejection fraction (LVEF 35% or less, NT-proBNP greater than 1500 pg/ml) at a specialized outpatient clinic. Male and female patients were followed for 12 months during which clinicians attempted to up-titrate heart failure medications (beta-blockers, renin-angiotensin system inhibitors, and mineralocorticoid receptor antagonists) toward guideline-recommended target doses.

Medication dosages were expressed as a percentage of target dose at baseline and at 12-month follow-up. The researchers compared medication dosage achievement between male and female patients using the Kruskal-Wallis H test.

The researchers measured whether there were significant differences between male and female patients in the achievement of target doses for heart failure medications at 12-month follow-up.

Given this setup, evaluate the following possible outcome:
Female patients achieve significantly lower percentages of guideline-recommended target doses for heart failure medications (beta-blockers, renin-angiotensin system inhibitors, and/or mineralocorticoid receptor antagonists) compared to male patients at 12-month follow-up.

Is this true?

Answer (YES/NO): NO